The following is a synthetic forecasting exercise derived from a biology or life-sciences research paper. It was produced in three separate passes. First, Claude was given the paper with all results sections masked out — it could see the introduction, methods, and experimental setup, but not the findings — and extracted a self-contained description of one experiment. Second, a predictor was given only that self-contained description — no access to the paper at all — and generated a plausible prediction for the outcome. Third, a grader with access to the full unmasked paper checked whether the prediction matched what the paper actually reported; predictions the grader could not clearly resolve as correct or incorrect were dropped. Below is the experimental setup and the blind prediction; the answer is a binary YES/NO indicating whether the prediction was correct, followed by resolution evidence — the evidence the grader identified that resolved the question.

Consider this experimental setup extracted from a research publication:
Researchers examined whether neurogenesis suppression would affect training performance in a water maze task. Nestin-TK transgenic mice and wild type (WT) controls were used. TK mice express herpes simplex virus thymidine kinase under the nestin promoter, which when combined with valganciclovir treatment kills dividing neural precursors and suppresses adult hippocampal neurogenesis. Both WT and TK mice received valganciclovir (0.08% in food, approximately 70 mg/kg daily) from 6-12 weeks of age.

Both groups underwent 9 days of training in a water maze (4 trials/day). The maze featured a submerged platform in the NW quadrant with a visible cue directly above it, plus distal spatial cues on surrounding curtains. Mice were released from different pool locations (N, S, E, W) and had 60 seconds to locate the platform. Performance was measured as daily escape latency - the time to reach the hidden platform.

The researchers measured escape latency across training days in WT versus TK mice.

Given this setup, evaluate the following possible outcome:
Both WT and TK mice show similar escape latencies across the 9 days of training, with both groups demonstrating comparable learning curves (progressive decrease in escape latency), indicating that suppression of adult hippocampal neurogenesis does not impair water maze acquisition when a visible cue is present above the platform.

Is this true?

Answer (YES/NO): YES